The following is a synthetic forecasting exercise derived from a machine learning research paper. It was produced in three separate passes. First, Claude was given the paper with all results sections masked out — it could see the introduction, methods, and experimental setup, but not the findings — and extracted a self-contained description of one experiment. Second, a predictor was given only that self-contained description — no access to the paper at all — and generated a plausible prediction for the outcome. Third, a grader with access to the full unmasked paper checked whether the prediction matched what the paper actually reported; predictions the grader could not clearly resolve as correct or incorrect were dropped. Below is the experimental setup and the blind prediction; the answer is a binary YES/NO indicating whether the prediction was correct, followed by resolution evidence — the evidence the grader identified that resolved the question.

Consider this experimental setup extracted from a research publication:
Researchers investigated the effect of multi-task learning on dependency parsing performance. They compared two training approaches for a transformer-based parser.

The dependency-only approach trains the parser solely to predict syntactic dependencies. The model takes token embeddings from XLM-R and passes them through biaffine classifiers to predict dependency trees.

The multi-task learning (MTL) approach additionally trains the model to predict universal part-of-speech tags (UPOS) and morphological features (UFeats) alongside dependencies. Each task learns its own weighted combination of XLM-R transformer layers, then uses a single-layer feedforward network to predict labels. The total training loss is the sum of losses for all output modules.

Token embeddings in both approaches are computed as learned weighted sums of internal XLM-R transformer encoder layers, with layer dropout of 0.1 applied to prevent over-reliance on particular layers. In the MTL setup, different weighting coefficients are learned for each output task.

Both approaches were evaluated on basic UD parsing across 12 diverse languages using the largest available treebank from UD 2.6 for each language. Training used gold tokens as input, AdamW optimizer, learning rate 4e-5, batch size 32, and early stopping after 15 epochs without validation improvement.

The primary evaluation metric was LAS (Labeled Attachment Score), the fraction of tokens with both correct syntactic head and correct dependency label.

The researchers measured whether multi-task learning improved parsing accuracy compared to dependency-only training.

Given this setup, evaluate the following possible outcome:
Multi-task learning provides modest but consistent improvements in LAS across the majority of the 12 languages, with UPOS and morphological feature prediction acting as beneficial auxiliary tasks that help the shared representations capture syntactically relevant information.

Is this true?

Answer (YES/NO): NO